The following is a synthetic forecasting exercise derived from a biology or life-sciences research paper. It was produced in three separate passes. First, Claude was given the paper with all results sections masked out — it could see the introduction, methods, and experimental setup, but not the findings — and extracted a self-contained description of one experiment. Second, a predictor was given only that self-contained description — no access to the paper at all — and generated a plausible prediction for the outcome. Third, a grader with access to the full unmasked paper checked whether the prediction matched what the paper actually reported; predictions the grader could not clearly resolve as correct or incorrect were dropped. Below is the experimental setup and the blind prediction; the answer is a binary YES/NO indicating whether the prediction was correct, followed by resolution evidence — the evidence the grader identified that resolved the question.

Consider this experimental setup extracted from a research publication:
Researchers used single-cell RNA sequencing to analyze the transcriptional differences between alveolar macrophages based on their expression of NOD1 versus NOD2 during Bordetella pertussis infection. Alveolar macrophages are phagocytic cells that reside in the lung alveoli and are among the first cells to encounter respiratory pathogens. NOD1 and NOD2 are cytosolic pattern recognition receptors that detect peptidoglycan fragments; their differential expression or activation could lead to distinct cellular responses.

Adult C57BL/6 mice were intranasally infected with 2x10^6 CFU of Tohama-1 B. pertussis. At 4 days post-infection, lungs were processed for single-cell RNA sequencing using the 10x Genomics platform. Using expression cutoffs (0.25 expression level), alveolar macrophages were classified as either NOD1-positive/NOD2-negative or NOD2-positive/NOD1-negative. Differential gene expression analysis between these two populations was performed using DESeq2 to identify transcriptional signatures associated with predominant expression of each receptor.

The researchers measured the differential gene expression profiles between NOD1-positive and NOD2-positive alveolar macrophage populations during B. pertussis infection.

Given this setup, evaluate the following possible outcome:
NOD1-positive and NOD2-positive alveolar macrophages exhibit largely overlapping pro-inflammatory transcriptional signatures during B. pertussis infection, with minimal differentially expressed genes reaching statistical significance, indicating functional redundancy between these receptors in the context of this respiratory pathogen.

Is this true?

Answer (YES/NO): NO